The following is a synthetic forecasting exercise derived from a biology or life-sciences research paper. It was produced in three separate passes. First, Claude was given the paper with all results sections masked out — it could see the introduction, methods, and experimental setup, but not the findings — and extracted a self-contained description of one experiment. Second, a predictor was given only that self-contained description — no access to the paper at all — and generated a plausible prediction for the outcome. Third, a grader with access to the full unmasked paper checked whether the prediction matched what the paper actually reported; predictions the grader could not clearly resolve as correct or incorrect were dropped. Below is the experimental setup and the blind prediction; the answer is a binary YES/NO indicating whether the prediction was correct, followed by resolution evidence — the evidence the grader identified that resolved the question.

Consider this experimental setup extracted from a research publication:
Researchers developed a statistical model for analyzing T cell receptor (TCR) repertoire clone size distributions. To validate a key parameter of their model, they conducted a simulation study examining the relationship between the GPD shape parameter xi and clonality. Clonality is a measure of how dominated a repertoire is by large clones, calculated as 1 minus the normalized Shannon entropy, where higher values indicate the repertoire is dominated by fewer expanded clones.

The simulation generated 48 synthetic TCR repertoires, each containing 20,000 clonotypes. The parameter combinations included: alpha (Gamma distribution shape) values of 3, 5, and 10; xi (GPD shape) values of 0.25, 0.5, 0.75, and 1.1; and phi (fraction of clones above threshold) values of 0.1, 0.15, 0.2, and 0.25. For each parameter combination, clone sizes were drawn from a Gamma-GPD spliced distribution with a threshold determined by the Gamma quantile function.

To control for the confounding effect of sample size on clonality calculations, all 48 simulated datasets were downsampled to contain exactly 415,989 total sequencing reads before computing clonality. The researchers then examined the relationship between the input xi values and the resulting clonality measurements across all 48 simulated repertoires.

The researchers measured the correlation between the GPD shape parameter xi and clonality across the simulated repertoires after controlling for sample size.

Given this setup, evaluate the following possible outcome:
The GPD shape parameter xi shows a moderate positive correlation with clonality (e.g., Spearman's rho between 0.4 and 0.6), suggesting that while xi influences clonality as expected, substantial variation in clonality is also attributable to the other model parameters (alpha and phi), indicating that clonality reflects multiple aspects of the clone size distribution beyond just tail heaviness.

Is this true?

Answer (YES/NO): NO